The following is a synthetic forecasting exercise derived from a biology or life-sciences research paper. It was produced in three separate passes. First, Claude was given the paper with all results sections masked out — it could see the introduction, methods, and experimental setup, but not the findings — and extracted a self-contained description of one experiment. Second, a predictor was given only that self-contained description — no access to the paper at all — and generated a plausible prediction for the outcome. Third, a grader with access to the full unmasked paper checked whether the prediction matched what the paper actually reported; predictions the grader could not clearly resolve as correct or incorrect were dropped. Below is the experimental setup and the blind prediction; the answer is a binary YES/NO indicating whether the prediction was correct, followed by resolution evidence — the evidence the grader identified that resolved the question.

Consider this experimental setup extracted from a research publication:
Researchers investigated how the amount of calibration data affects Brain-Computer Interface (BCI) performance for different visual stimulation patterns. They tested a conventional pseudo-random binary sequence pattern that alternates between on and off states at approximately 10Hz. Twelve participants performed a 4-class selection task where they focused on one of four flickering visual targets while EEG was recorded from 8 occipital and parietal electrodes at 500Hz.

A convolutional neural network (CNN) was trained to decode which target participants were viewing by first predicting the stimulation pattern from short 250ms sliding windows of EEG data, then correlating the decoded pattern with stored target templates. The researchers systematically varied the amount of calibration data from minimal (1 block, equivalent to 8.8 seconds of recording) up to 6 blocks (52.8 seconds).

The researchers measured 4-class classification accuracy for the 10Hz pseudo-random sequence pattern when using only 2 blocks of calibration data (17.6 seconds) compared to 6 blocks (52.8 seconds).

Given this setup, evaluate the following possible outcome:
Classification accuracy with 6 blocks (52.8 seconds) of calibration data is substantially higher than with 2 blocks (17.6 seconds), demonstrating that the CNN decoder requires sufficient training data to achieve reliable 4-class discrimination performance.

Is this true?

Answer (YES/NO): YES